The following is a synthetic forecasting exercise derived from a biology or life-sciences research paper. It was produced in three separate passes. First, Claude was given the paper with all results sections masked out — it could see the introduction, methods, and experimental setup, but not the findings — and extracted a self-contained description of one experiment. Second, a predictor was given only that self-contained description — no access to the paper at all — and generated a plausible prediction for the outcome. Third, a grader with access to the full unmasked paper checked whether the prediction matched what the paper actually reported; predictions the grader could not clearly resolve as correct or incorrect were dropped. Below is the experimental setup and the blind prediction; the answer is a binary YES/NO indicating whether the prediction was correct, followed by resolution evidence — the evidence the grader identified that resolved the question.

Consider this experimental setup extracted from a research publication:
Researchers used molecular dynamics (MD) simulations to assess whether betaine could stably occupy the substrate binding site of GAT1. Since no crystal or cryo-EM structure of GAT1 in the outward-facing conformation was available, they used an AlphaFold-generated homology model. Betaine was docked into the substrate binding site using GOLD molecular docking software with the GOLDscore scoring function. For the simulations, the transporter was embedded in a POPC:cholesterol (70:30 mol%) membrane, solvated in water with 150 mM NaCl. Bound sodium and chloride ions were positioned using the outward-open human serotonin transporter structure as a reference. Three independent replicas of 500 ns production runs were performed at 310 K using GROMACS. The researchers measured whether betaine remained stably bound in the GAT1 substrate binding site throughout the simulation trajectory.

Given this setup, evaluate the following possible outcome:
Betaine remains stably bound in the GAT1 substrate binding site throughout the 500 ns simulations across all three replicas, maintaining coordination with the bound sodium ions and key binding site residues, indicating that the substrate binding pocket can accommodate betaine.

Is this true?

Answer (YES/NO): YES